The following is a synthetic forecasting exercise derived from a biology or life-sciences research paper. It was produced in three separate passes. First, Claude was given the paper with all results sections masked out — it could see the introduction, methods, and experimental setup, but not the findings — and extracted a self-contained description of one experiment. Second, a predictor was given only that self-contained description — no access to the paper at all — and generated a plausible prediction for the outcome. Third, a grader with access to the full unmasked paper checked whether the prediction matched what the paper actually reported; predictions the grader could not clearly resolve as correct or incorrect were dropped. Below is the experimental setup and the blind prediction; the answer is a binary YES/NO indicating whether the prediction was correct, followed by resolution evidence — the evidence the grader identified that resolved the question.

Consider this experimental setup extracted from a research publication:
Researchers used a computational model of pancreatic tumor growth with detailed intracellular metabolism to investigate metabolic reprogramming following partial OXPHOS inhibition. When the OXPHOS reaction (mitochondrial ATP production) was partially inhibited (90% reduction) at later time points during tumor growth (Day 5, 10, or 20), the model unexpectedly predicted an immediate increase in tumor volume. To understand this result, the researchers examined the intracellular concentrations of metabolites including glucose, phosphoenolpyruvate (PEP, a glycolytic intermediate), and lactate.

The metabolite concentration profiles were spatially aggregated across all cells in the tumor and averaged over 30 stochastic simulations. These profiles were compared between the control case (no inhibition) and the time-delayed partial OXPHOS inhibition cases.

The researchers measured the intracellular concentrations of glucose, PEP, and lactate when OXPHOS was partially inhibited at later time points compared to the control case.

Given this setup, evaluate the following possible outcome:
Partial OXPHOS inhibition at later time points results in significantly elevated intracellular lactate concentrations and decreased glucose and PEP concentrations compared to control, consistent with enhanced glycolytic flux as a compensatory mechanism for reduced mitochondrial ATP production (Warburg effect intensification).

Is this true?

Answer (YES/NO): NO